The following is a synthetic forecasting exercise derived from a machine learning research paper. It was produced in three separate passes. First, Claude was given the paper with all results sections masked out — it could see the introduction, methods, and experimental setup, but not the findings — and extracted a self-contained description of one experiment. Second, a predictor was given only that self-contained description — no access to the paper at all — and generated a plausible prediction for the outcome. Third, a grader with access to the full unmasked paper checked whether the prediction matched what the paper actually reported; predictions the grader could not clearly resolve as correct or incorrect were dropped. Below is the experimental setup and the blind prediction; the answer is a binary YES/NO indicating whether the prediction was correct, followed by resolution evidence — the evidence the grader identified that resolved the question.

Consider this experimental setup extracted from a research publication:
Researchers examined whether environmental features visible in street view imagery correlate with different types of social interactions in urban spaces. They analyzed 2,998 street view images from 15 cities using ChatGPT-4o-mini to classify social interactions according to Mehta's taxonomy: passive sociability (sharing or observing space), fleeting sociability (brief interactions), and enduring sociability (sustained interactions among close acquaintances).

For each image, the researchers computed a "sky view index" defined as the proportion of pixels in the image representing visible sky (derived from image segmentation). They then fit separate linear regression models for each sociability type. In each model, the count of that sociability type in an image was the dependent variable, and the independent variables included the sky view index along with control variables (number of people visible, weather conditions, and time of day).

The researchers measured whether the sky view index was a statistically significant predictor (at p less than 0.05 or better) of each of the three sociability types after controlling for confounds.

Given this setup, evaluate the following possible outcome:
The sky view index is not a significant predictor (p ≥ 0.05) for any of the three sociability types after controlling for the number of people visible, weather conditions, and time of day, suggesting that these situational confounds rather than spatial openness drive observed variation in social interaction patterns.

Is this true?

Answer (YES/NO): NO